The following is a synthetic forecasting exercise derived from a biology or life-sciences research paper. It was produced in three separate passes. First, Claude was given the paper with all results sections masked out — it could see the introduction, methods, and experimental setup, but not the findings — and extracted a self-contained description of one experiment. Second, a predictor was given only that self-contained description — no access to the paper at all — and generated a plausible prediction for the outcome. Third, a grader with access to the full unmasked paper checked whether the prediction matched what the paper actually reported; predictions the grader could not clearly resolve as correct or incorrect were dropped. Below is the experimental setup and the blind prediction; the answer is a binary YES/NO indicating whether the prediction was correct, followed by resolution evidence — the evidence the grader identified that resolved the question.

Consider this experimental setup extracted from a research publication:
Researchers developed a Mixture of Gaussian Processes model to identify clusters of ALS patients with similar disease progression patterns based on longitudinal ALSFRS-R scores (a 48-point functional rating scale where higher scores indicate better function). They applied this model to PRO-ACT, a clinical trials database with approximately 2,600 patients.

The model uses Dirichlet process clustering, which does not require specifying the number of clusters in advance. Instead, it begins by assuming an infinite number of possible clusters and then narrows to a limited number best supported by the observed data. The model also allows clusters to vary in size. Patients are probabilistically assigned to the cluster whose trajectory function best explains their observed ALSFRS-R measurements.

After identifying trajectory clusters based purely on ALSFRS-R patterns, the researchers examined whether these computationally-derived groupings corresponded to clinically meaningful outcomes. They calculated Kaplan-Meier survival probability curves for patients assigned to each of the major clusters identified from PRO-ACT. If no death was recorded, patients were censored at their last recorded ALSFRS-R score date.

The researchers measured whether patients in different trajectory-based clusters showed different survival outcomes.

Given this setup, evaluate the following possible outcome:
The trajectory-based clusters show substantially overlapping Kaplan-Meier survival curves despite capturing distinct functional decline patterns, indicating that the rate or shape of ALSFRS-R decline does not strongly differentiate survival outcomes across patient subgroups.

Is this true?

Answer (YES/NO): NO